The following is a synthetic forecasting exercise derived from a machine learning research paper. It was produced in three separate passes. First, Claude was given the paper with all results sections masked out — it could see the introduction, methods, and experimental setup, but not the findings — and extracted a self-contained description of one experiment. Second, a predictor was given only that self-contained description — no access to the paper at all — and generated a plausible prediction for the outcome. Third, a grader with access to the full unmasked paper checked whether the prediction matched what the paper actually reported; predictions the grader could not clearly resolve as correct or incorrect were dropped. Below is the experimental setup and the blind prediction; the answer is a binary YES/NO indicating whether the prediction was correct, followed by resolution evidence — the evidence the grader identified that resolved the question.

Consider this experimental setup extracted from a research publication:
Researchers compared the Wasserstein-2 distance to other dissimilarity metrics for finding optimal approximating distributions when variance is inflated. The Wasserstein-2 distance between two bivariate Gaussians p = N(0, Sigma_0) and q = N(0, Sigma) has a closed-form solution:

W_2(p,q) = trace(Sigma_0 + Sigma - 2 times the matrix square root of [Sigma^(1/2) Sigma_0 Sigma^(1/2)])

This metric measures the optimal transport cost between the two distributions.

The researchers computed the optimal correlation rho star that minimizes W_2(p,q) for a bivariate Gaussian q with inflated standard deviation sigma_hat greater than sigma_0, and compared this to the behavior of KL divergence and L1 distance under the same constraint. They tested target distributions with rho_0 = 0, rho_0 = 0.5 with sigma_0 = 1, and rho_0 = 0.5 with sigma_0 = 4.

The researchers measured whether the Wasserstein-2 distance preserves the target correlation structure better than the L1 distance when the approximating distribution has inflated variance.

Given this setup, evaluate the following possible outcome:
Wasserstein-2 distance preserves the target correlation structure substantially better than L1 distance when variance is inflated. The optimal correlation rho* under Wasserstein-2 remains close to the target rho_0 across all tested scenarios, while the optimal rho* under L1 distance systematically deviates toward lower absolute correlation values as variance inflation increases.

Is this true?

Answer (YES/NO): NO